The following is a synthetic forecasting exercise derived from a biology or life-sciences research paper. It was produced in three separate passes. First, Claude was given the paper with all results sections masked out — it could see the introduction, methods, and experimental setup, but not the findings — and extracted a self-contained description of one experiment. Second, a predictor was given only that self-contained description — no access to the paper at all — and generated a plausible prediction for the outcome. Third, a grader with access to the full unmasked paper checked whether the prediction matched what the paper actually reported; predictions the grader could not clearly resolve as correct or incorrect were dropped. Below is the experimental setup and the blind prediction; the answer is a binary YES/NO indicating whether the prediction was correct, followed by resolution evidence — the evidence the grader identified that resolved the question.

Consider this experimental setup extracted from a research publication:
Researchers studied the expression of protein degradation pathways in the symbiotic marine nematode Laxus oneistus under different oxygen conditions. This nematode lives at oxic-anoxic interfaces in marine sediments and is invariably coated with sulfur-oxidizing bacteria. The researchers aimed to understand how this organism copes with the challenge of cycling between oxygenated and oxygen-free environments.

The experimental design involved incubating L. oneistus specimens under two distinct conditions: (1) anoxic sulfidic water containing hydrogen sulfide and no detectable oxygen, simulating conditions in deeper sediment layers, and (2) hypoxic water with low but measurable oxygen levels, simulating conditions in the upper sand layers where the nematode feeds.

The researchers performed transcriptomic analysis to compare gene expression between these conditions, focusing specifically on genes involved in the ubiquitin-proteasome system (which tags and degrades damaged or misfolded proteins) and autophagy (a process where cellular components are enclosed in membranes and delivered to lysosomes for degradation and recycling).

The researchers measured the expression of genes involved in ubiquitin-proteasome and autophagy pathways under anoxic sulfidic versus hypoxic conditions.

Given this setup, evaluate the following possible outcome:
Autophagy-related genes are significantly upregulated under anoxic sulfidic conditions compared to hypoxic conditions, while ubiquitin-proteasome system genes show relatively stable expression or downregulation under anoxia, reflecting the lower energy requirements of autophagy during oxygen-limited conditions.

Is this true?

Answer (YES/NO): NO